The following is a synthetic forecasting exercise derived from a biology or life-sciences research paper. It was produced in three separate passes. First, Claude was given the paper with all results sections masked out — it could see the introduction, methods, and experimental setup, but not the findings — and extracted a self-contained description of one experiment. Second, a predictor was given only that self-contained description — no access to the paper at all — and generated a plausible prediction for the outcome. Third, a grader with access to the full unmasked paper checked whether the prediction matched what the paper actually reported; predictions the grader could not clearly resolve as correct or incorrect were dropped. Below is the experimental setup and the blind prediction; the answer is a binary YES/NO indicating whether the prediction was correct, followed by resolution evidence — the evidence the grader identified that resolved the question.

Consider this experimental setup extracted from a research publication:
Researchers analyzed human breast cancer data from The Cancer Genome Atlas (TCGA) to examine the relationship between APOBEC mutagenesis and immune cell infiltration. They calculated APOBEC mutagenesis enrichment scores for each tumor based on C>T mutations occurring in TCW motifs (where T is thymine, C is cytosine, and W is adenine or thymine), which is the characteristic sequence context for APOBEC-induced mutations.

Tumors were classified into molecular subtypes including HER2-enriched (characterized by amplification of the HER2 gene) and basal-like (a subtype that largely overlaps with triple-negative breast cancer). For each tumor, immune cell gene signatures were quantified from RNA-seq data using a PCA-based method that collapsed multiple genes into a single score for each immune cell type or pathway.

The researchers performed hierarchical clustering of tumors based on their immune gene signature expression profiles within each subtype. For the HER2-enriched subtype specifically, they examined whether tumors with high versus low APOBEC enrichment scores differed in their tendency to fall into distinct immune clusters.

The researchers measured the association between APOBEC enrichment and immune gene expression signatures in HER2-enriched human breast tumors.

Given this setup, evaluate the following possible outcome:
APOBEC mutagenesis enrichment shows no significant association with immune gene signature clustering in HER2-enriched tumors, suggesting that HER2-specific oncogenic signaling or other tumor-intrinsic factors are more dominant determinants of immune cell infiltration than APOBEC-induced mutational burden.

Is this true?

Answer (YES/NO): YES